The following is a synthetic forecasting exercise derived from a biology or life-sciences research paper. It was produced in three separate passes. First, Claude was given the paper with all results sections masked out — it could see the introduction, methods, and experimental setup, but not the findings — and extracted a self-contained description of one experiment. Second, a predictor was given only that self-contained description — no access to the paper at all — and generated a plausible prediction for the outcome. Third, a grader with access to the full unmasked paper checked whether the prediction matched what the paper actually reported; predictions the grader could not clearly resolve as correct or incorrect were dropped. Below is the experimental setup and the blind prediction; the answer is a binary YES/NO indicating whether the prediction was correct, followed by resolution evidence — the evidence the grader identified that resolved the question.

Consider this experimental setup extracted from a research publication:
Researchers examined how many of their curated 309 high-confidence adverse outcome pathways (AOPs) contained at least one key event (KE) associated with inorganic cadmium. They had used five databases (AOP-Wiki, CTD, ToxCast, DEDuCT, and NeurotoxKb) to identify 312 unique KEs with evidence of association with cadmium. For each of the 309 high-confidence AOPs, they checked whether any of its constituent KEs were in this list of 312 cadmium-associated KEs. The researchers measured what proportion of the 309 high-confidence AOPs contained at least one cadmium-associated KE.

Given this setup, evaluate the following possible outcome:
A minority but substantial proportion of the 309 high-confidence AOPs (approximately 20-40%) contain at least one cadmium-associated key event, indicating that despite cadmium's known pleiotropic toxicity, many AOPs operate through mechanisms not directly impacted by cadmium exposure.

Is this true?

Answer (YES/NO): NO